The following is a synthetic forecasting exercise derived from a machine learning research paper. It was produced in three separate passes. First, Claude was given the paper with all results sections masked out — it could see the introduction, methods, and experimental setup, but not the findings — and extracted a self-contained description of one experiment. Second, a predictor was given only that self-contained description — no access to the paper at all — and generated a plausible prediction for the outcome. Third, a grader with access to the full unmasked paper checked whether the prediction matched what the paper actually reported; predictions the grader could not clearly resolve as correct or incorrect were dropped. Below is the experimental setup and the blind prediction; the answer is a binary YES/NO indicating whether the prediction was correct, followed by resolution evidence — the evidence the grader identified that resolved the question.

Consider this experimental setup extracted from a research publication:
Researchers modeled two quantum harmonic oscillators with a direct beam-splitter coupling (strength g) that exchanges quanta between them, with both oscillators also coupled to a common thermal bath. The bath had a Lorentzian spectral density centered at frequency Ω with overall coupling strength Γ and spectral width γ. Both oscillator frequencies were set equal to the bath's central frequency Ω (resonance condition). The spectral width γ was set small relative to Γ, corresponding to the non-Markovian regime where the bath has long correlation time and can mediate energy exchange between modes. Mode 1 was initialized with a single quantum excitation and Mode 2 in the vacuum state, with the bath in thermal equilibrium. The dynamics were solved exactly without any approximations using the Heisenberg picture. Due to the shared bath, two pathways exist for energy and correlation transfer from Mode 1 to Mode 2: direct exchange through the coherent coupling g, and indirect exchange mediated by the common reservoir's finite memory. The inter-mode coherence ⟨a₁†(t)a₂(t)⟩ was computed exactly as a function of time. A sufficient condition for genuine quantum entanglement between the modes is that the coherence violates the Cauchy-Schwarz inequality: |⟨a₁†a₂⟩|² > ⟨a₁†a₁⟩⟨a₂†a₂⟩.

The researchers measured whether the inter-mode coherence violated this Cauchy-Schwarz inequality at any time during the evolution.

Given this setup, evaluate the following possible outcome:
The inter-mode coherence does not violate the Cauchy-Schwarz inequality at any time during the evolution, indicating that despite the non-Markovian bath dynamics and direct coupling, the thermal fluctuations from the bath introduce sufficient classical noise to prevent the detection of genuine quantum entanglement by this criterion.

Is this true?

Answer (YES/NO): YES